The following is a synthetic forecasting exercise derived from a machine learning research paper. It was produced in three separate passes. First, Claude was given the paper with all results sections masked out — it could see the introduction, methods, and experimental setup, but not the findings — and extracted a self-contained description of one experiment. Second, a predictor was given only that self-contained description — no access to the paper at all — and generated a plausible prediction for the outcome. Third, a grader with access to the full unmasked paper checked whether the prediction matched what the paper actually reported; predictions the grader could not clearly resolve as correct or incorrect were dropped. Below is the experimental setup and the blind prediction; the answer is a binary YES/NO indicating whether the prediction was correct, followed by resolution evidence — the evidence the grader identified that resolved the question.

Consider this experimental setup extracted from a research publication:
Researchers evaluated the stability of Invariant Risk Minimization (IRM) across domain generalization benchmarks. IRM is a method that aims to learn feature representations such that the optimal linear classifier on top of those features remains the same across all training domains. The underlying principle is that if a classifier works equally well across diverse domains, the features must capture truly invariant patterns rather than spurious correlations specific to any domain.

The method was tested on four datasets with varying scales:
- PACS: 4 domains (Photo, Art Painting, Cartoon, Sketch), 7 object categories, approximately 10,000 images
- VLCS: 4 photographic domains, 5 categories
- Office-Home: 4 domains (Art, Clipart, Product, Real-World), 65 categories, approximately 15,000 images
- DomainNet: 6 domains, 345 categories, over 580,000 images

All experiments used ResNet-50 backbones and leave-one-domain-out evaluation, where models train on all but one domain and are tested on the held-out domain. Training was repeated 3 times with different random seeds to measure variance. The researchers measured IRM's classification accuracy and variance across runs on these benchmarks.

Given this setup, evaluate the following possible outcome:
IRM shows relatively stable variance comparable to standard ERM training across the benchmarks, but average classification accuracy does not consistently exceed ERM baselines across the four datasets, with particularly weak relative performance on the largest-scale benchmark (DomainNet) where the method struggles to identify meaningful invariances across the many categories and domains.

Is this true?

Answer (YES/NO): NO